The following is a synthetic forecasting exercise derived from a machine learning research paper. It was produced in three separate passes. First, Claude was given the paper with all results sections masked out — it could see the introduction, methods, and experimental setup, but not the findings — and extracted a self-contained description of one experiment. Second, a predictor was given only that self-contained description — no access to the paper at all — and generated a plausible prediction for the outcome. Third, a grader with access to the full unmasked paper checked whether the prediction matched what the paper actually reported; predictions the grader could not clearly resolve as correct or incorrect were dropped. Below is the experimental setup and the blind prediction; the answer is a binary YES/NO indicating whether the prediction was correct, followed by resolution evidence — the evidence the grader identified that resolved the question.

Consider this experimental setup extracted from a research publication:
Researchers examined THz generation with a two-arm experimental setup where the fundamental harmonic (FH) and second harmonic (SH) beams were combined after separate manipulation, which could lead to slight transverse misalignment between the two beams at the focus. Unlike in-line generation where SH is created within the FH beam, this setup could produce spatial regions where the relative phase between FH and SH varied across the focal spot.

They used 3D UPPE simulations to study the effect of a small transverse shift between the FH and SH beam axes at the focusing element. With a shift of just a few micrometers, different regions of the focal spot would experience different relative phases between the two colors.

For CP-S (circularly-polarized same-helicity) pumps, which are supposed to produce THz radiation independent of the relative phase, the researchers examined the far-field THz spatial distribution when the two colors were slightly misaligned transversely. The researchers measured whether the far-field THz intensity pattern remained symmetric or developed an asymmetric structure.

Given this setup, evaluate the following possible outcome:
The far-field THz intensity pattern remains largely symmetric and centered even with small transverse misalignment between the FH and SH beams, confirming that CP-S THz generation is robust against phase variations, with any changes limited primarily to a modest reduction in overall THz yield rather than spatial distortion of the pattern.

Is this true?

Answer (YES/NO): NO